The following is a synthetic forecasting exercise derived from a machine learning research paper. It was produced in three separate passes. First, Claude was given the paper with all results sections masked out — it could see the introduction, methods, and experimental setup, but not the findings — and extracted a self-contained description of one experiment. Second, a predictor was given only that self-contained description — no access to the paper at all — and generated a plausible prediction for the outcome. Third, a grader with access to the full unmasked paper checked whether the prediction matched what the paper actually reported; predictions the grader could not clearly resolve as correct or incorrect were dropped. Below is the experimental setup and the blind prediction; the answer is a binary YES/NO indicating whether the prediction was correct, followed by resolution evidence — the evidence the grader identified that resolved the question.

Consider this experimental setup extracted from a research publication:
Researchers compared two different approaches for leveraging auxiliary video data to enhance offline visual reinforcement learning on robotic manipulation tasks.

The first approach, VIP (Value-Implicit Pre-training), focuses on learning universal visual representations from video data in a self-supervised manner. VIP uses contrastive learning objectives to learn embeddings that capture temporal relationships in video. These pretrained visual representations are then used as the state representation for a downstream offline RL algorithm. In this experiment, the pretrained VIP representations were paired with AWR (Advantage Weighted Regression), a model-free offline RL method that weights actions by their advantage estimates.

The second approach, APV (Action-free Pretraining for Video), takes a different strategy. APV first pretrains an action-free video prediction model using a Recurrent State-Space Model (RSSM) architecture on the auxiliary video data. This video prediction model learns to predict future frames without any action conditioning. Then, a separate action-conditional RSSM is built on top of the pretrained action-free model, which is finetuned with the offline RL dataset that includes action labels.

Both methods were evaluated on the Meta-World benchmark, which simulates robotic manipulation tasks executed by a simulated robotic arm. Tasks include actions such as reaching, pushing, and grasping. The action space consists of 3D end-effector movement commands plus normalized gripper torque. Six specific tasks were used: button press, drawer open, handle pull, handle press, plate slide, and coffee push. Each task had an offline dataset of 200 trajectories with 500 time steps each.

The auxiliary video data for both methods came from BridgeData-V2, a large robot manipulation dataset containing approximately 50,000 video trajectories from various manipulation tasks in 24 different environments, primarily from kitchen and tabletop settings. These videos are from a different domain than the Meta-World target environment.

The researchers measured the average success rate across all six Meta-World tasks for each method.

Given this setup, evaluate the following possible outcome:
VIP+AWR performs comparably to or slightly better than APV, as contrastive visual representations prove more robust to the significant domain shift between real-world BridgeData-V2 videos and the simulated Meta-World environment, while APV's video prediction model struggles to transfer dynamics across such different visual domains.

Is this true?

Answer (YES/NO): NO